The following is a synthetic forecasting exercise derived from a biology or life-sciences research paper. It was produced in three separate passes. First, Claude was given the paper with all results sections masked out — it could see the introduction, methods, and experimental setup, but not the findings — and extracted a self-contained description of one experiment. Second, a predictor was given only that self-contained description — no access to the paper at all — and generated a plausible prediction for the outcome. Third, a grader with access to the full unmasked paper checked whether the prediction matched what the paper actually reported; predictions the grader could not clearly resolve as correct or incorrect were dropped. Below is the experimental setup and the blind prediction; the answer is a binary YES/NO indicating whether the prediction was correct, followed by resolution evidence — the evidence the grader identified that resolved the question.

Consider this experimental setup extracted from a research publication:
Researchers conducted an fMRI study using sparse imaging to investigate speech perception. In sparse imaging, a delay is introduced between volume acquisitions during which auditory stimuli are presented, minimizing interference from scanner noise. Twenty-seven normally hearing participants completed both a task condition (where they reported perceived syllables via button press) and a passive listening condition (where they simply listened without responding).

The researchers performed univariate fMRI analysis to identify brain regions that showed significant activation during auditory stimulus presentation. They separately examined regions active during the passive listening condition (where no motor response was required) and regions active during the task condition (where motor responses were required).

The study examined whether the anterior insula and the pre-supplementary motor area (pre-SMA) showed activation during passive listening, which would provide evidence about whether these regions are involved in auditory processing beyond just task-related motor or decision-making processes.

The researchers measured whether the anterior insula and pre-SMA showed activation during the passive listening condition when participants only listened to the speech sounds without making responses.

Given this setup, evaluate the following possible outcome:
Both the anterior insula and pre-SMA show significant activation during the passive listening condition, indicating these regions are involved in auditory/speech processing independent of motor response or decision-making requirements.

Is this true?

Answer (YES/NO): YES